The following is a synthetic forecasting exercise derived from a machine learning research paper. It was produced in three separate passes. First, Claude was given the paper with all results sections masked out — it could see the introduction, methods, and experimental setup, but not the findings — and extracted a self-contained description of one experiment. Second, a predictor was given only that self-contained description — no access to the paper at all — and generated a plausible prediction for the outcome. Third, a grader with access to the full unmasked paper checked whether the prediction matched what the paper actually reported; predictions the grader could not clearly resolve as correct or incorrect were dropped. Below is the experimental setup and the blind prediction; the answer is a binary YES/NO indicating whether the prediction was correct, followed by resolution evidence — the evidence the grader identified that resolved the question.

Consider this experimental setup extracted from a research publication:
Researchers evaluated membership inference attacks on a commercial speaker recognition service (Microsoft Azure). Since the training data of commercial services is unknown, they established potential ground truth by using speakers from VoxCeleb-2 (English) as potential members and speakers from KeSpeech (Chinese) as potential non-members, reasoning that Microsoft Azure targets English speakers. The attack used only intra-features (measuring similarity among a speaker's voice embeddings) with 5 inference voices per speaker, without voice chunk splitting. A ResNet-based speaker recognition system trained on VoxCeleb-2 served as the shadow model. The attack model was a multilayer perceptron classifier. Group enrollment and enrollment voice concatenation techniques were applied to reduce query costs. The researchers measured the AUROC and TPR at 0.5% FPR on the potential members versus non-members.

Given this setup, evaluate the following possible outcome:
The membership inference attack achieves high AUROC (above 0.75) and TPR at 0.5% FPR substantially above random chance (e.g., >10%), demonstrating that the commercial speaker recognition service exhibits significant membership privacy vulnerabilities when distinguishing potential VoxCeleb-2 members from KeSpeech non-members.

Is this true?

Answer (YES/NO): YES